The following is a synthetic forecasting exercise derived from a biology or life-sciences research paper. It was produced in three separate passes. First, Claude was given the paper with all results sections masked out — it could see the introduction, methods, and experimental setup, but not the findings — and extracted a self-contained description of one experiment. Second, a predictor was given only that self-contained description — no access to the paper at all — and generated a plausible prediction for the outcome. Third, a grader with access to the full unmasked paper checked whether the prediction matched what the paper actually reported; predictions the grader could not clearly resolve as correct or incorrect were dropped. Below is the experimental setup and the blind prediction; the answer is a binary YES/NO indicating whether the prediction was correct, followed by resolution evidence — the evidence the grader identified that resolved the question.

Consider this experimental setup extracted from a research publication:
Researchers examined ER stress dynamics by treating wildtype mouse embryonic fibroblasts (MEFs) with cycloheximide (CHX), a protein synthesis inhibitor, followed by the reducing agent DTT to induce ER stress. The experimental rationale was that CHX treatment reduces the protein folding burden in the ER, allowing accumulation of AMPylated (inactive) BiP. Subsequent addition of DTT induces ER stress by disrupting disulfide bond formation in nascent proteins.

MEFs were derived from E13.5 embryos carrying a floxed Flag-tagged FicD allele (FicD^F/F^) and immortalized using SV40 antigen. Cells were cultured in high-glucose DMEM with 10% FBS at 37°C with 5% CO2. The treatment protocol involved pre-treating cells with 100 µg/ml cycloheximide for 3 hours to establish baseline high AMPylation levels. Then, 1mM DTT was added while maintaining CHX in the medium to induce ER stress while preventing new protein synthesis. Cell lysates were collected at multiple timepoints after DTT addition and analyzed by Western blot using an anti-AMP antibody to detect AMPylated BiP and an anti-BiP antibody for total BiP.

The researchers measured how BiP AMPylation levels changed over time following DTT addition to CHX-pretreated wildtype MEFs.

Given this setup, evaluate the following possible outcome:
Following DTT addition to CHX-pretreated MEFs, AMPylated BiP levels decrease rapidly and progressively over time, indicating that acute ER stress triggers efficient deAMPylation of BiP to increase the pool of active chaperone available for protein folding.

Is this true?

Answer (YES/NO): YES